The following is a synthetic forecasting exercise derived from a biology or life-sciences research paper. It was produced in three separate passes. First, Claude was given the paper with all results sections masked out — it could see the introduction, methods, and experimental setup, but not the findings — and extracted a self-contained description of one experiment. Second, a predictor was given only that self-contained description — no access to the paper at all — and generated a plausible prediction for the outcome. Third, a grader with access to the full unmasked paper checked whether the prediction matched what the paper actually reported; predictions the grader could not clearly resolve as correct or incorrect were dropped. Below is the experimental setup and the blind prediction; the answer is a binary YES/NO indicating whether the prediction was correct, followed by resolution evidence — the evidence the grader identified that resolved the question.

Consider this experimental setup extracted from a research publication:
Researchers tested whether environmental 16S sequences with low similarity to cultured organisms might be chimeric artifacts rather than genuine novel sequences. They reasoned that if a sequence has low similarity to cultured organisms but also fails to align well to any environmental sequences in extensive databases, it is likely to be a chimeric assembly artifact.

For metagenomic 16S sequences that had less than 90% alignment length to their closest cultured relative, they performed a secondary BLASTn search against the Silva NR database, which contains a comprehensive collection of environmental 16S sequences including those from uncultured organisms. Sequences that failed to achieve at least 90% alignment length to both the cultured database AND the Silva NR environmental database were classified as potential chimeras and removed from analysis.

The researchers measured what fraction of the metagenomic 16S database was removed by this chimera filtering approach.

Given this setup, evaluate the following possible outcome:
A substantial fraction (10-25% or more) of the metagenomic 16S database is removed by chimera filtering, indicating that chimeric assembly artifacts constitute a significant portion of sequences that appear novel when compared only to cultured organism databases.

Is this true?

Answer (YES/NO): NO